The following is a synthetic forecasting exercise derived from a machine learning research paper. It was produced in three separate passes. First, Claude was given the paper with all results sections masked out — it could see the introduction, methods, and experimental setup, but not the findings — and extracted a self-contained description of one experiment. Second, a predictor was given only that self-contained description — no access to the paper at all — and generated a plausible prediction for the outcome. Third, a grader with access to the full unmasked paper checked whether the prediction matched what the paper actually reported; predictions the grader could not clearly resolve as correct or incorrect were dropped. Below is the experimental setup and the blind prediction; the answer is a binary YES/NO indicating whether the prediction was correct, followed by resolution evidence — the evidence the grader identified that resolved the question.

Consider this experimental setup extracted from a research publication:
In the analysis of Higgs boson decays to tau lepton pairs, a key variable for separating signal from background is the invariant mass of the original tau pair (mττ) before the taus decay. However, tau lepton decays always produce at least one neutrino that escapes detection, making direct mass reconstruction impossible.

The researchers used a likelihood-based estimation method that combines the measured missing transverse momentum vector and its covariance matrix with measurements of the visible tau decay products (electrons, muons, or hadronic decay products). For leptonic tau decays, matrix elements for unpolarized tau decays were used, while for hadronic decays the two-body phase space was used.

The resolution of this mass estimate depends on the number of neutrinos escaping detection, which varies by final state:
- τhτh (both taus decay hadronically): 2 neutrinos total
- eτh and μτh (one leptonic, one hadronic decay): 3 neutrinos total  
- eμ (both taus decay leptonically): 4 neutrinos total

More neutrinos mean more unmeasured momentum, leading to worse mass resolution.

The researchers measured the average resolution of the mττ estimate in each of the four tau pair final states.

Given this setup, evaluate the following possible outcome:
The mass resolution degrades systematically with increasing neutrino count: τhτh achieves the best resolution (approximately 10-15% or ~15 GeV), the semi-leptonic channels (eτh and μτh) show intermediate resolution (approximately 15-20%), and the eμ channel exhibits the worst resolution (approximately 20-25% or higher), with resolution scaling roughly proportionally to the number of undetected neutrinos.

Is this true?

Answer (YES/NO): YES